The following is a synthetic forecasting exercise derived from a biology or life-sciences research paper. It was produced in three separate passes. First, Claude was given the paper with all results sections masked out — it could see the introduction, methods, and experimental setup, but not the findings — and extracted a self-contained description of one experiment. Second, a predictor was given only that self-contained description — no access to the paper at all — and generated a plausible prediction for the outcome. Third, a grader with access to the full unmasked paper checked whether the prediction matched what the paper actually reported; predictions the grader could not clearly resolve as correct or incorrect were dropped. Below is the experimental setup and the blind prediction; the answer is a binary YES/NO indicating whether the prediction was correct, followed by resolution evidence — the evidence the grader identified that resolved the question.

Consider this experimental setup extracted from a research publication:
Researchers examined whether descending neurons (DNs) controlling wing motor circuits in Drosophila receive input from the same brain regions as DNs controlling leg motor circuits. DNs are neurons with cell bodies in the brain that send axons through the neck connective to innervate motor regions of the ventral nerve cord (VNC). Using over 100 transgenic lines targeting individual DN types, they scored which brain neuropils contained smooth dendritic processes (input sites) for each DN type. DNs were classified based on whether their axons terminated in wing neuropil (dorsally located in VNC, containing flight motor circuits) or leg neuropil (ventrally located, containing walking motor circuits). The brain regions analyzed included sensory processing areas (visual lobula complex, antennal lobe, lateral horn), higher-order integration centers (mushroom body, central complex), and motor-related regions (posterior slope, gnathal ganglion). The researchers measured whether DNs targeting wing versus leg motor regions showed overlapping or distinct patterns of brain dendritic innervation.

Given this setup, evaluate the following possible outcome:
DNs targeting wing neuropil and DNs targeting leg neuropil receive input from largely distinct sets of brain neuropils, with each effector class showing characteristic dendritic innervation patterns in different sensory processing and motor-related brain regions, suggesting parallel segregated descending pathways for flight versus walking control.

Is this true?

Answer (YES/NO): NO